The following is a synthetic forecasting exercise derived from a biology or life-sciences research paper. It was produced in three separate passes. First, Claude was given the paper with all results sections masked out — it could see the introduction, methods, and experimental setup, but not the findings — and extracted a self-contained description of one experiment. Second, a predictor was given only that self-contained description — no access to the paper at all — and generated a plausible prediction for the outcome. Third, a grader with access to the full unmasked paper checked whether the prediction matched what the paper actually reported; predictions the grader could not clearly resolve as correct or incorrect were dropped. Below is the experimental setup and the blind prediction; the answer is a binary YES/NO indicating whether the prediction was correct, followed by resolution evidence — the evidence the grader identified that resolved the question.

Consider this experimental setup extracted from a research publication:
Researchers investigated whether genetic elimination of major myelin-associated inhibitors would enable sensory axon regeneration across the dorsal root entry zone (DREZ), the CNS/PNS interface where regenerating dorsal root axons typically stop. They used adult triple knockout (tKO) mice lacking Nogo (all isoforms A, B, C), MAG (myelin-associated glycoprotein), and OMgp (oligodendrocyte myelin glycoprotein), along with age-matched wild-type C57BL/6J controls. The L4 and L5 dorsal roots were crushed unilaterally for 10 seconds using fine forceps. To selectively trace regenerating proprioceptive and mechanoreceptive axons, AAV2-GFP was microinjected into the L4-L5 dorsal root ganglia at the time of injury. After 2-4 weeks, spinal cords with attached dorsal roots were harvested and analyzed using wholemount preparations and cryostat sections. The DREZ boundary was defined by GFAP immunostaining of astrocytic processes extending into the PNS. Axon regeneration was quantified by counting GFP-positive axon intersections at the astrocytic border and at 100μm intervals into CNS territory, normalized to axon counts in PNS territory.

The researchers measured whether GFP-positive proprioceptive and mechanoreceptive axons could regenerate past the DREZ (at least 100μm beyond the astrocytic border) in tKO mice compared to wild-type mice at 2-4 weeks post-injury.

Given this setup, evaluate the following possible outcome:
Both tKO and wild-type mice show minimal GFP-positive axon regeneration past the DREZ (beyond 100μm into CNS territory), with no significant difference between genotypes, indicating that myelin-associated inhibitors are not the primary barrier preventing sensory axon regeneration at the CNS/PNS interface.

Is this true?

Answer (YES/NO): YES